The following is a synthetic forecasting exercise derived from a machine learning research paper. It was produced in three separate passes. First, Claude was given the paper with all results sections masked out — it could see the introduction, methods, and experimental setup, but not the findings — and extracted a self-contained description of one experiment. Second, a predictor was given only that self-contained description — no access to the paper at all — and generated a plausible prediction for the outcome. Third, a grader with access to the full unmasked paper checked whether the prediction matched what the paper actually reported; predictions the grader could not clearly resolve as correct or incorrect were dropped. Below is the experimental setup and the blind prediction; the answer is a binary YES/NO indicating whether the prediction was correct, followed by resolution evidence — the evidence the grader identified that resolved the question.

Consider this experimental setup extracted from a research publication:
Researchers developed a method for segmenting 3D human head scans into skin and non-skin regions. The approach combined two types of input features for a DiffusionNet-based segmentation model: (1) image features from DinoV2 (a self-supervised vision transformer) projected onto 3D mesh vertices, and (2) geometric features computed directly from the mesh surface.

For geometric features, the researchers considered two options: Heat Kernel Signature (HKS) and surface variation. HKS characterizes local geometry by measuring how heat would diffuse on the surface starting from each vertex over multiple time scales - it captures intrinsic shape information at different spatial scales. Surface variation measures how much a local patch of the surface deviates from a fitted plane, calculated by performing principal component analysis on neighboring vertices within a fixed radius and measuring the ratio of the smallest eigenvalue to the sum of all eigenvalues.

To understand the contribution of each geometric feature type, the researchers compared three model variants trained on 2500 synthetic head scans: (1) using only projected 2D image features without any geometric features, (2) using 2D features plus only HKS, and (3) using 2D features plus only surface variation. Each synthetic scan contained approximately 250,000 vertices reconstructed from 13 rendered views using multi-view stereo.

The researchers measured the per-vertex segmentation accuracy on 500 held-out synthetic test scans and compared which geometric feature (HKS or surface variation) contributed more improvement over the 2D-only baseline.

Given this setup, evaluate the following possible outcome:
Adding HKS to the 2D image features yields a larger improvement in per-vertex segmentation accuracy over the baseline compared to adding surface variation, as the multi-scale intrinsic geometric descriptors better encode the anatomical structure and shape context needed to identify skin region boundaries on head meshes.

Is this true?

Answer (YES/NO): NO